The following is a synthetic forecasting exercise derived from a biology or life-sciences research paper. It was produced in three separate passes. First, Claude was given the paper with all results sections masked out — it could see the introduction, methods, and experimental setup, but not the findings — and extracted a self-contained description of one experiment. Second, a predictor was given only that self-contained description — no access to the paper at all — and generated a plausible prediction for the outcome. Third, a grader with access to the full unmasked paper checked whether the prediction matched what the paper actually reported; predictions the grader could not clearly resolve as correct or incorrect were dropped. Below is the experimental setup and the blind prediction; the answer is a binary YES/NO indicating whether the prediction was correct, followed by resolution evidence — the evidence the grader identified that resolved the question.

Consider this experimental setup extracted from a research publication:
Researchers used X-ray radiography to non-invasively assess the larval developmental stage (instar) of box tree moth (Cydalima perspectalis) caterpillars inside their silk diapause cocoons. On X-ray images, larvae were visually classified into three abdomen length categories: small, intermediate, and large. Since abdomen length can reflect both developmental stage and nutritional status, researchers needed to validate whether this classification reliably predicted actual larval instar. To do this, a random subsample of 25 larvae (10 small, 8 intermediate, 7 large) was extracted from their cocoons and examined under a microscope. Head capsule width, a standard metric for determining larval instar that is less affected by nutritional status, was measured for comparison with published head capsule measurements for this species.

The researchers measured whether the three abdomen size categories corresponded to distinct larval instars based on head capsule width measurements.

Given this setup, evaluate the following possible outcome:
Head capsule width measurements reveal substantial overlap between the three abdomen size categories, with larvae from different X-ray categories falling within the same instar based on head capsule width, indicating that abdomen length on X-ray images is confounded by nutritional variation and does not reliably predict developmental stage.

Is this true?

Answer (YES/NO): NO